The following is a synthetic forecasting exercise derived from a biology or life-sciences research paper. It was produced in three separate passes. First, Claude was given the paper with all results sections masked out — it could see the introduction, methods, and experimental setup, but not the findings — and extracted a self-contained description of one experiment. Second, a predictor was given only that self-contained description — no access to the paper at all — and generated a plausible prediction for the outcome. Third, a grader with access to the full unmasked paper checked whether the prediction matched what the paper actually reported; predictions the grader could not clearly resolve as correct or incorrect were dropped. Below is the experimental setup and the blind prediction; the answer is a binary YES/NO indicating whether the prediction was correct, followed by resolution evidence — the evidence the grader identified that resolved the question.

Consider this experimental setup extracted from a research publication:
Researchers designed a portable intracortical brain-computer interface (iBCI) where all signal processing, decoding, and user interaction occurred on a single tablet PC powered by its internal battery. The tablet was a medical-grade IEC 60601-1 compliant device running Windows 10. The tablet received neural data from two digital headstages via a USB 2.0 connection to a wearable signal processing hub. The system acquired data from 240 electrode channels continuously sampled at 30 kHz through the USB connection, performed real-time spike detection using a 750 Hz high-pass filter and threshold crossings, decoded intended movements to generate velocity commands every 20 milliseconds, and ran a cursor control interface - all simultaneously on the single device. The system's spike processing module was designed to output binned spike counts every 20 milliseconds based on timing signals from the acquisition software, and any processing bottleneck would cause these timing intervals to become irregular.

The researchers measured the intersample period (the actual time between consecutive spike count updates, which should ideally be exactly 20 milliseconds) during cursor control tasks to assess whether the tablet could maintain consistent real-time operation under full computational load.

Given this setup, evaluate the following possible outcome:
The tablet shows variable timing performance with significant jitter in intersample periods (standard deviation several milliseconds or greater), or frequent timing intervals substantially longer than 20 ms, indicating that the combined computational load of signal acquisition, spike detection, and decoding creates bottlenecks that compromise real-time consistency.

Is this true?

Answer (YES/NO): YES